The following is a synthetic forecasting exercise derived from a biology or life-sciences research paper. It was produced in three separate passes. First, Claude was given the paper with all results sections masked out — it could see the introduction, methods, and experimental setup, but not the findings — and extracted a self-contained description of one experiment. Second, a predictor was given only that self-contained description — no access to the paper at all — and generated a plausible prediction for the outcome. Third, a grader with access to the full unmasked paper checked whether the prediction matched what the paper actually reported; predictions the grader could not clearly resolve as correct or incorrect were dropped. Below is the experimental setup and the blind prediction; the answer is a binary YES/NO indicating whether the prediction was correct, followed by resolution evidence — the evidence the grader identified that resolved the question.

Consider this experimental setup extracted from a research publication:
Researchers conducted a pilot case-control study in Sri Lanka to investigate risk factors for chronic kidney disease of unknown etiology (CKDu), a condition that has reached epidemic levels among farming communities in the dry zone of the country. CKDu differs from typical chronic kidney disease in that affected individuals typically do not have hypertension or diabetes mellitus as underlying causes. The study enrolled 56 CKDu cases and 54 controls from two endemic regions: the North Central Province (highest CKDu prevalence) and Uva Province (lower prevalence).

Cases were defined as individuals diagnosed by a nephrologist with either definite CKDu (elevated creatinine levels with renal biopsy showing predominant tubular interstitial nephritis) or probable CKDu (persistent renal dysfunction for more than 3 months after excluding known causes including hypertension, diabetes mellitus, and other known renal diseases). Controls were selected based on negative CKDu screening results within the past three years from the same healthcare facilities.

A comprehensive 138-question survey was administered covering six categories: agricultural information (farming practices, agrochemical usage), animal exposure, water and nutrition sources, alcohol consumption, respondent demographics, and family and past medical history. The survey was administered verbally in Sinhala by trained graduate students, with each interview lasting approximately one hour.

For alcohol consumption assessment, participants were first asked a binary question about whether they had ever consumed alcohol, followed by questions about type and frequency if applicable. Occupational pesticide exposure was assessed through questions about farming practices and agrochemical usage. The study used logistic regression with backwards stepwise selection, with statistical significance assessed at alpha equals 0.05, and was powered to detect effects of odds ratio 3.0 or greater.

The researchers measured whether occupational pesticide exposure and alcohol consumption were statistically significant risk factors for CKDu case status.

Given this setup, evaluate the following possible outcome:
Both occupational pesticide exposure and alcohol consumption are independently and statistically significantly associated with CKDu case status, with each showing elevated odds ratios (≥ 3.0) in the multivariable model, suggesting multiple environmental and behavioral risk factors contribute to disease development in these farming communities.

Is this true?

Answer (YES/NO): NO